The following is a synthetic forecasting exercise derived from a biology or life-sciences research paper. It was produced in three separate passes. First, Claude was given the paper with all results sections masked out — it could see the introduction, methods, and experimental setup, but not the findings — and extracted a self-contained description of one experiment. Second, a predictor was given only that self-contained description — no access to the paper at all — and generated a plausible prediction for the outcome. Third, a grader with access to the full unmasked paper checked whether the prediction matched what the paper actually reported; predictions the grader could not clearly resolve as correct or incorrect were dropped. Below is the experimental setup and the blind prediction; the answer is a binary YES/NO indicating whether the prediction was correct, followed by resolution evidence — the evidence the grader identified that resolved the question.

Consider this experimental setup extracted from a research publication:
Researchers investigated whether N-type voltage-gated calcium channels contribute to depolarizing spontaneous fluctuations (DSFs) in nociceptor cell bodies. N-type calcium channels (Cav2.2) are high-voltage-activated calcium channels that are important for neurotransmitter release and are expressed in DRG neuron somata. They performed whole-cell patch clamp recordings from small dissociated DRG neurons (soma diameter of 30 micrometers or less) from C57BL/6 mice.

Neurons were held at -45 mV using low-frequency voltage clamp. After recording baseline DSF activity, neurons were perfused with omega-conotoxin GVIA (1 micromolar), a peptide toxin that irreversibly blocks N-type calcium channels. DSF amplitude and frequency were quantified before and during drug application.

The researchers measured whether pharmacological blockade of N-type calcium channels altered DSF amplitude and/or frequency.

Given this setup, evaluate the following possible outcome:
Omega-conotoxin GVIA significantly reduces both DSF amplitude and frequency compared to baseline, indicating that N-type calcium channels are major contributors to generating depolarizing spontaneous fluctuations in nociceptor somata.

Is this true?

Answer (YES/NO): NO